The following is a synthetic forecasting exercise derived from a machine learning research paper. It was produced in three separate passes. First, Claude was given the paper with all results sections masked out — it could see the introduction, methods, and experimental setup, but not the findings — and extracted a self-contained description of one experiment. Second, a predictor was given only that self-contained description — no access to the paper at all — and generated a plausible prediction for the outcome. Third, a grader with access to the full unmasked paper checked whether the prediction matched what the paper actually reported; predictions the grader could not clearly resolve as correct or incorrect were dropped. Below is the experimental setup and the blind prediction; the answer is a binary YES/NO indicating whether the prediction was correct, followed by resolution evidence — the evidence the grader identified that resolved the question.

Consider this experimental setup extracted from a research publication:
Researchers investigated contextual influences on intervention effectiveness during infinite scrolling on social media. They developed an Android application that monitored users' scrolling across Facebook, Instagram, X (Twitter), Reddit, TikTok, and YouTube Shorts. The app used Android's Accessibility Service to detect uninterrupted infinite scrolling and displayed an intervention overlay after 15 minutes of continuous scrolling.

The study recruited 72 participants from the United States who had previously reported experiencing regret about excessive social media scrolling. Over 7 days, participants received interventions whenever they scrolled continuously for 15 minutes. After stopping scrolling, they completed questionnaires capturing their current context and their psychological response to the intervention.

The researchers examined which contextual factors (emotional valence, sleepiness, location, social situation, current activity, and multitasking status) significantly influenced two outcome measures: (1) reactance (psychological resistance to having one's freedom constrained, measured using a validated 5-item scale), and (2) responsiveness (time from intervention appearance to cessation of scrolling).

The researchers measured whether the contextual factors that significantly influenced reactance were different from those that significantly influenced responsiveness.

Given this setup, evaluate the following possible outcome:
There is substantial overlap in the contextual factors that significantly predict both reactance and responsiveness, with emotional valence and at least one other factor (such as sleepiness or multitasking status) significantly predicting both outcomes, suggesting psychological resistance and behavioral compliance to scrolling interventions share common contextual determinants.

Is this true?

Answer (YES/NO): NO